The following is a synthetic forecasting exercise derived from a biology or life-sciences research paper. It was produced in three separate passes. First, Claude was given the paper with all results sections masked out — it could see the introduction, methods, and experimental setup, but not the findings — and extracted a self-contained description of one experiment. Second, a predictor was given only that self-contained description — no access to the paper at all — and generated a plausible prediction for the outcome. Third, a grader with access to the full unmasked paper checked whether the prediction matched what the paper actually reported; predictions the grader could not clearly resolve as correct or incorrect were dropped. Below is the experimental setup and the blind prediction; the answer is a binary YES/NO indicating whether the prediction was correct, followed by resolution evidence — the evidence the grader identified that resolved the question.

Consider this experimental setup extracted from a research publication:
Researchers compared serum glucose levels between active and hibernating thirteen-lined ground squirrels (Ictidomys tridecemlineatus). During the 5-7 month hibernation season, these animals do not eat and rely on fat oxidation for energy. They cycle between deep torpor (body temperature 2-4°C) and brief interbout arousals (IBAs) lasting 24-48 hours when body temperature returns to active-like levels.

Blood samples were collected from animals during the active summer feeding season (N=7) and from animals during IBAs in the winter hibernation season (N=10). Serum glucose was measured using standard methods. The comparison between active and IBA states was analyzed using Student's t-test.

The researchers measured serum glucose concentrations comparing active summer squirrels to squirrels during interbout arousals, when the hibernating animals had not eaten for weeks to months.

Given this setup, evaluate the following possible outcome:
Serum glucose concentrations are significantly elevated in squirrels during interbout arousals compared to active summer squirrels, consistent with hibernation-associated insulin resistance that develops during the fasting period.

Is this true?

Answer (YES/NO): NO